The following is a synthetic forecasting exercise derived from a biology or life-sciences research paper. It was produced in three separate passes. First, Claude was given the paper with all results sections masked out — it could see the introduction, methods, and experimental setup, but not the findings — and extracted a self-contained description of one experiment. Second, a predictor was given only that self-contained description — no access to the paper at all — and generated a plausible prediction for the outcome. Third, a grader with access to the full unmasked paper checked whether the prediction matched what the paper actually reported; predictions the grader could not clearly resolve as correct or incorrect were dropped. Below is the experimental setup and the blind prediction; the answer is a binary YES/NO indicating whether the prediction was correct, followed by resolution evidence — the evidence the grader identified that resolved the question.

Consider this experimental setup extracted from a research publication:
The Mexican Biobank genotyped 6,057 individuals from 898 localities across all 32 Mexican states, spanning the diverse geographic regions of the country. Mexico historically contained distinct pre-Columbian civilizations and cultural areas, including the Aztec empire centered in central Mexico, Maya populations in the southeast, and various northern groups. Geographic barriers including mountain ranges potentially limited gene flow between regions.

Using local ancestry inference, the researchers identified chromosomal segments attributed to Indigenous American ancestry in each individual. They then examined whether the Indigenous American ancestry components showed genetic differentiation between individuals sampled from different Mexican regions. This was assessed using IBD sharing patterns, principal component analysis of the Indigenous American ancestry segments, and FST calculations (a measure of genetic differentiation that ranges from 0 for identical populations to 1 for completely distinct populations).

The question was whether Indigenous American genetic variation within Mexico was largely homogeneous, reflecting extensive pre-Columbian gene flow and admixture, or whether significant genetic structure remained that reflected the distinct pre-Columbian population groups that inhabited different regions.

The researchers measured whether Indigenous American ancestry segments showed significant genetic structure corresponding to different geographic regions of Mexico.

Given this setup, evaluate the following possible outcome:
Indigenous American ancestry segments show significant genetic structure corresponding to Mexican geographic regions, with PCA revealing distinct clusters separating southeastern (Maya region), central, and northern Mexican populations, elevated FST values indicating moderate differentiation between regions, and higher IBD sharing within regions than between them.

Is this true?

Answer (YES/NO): NO